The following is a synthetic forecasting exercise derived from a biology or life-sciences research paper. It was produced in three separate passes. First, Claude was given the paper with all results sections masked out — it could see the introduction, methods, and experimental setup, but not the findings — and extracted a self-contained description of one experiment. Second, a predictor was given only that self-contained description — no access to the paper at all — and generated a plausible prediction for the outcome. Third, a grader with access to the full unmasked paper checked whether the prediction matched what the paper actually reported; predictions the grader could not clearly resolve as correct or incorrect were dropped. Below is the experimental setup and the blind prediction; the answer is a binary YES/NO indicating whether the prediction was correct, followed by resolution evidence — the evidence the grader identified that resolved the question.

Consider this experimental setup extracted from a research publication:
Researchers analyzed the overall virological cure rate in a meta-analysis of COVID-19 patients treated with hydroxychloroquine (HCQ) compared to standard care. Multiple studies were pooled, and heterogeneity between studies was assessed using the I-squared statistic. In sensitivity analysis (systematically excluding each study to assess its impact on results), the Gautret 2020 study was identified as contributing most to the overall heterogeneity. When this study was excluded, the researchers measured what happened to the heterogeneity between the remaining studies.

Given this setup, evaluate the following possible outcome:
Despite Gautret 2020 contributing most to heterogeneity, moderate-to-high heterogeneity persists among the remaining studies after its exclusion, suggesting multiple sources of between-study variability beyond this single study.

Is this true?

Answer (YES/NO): NO